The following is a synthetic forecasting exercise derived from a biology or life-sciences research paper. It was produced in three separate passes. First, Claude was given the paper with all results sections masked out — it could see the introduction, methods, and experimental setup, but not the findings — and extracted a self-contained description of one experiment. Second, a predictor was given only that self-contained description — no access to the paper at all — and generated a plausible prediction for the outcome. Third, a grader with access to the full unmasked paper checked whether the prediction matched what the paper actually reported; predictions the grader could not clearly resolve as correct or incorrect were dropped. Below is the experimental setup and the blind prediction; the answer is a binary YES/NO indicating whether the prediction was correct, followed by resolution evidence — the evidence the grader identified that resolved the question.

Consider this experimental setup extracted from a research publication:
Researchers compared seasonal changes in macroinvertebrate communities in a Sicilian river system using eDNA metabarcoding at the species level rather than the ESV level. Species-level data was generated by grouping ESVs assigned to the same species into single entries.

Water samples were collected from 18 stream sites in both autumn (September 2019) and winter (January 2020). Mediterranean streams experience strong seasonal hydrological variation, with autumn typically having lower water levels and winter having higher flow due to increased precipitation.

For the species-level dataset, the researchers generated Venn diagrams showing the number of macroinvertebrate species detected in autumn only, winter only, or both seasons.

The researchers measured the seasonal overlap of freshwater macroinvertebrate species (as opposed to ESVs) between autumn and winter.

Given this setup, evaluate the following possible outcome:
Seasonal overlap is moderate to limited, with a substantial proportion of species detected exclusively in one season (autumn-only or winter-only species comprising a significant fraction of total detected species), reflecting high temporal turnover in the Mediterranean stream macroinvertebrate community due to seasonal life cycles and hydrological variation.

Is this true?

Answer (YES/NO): YES